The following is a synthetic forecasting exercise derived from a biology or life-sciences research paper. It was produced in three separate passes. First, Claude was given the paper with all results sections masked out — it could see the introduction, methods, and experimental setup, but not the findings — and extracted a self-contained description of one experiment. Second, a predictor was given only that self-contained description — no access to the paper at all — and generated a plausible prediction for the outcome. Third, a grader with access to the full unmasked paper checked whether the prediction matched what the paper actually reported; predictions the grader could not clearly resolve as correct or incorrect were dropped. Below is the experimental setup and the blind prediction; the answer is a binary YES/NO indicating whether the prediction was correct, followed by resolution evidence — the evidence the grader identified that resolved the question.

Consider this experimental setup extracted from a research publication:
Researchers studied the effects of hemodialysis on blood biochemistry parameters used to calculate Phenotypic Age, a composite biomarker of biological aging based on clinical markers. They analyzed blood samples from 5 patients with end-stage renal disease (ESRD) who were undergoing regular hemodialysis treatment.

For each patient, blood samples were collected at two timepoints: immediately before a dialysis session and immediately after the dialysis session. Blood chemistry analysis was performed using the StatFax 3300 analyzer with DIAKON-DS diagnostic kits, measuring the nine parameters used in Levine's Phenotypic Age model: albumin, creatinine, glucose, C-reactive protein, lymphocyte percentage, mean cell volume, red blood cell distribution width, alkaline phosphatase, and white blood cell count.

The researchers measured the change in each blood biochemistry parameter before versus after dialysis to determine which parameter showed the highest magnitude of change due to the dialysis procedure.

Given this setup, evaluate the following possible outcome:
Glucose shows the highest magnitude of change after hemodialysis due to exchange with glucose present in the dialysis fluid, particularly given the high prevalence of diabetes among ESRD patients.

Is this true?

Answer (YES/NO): NO